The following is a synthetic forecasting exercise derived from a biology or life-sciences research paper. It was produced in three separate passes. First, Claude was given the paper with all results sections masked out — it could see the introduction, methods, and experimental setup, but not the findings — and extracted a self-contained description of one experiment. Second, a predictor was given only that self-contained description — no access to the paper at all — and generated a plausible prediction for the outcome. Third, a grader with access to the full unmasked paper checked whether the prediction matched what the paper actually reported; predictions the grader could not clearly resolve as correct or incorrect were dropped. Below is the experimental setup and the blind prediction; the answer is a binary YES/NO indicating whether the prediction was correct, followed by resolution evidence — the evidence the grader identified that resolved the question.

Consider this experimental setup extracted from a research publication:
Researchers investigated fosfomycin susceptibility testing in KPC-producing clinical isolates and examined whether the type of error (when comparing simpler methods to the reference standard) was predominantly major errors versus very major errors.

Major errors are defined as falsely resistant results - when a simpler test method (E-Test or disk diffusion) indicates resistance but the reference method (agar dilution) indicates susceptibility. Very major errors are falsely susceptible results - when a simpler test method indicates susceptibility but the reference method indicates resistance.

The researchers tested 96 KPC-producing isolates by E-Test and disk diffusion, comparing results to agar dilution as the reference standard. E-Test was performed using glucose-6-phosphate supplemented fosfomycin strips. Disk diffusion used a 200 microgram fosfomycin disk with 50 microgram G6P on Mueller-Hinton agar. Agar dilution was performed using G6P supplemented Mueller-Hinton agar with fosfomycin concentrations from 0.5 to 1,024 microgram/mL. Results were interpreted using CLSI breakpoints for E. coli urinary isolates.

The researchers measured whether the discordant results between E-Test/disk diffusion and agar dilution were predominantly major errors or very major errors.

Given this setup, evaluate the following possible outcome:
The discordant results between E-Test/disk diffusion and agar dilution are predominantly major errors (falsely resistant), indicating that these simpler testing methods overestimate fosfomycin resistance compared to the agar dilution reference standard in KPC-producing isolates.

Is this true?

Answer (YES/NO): YES